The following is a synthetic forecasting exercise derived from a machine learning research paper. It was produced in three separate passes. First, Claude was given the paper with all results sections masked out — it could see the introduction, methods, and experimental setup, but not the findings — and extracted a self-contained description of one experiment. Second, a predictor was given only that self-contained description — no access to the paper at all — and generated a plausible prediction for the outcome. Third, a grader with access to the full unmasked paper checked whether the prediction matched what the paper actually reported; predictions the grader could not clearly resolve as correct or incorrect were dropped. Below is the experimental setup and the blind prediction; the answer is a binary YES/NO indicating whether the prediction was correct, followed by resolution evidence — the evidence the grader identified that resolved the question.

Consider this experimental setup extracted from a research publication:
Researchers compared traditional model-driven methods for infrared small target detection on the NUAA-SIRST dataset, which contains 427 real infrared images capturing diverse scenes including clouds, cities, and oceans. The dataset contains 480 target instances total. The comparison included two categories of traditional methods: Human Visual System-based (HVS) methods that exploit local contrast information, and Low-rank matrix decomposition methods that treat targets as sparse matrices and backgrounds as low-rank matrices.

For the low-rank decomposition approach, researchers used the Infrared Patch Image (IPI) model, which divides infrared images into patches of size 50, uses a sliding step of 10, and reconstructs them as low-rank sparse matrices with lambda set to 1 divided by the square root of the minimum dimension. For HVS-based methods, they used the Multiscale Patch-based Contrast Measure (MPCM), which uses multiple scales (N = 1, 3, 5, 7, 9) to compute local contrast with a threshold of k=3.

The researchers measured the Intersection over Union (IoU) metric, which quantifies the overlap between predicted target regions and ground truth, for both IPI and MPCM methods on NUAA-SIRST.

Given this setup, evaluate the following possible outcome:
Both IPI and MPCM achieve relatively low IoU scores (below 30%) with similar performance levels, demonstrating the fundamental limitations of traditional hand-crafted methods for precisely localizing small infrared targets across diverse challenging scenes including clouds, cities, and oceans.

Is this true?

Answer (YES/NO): YES